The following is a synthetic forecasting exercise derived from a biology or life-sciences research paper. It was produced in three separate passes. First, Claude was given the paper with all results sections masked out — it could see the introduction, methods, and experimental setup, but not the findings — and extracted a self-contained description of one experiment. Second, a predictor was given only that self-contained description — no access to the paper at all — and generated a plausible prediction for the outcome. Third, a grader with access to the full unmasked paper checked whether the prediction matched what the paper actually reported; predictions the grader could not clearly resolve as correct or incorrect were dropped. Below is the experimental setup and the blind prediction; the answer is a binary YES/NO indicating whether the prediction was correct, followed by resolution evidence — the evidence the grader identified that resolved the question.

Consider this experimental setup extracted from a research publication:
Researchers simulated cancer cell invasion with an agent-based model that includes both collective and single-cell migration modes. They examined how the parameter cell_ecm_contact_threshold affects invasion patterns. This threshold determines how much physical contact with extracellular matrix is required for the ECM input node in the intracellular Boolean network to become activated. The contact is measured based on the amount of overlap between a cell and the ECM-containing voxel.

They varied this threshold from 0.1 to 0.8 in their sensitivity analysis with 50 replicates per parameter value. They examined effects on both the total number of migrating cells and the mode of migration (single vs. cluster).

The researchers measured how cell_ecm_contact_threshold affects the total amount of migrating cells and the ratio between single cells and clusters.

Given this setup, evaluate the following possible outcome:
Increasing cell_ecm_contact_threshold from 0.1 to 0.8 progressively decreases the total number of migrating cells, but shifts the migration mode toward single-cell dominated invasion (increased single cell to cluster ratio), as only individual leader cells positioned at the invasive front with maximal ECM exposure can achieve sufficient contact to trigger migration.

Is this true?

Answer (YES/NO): NO